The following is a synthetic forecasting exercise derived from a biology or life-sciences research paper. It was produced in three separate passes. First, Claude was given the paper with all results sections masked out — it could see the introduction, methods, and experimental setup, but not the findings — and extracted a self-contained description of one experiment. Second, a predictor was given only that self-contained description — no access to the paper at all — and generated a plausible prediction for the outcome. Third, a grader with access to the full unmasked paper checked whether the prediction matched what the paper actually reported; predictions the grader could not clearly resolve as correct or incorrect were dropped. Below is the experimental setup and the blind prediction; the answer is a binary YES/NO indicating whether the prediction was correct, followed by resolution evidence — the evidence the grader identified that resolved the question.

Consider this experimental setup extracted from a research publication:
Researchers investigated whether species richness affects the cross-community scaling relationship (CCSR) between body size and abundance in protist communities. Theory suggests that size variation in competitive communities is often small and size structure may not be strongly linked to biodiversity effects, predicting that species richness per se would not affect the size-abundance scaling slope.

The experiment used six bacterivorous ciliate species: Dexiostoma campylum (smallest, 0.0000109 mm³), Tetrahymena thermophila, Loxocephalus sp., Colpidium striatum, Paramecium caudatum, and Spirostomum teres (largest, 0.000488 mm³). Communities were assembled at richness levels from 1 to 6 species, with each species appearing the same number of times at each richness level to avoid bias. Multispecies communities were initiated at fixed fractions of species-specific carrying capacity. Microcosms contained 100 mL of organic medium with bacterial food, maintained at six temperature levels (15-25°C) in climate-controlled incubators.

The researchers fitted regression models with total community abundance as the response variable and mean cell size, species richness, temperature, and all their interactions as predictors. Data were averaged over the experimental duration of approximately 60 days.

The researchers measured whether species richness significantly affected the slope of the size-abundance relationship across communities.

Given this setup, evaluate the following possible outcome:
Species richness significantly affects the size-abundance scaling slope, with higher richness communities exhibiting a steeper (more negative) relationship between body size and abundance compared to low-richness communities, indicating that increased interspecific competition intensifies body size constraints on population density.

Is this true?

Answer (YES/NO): NO